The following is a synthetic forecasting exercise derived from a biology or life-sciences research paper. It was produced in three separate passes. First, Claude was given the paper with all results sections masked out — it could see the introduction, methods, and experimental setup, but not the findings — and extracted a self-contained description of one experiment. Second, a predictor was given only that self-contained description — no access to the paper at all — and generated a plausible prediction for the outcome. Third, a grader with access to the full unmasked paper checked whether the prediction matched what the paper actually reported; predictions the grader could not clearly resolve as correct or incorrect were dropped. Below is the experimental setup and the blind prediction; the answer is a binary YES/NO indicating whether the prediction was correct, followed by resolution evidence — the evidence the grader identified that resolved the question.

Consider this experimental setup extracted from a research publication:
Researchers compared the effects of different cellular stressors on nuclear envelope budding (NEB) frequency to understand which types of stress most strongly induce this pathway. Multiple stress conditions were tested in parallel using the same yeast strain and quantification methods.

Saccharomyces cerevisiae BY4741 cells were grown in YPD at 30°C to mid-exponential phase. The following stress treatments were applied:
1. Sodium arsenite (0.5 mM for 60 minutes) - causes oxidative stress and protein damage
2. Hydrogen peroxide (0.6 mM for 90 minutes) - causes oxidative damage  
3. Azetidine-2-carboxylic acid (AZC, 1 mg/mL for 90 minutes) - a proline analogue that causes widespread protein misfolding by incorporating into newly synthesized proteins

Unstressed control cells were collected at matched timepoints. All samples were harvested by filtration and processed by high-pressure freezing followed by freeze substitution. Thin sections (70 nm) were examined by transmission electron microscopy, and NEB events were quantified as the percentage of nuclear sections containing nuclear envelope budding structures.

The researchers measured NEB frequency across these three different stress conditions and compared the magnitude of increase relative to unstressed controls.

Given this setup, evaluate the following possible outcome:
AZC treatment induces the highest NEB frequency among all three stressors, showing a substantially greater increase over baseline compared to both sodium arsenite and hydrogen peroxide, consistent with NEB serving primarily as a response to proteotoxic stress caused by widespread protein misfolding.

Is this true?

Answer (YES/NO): YES